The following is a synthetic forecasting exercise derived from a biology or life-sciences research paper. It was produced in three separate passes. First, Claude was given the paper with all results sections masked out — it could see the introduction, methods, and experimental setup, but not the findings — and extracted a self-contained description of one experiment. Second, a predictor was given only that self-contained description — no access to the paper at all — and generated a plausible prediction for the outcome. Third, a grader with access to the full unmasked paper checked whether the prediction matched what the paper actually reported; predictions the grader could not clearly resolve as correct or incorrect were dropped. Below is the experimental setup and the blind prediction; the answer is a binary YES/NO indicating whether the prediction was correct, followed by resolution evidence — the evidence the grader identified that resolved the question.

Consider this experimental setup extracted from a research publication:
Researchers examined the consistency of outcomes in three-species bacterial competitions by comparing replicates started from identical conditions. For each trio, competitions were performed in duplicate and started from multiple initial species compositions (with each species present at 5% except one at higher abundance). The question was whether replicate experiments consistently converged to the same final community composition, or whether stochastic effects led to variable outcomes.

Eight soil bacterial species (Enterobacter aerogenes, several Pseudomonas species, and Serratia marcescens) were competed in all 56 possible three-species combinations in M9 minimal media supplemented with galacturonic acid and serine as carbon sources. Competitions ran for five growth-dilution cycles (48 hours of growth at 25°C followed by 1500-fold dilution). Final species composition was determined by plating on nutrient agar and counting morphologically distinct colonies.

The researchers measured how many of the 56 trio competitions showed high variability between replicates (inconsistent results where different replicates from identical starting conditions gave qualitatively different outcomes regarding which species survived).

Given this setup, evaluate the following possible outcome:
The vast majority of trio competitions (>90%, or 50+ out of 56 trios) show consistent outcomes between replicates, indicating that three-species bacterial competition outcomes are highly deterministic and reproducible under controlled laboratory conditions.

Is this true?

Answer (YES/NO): YES